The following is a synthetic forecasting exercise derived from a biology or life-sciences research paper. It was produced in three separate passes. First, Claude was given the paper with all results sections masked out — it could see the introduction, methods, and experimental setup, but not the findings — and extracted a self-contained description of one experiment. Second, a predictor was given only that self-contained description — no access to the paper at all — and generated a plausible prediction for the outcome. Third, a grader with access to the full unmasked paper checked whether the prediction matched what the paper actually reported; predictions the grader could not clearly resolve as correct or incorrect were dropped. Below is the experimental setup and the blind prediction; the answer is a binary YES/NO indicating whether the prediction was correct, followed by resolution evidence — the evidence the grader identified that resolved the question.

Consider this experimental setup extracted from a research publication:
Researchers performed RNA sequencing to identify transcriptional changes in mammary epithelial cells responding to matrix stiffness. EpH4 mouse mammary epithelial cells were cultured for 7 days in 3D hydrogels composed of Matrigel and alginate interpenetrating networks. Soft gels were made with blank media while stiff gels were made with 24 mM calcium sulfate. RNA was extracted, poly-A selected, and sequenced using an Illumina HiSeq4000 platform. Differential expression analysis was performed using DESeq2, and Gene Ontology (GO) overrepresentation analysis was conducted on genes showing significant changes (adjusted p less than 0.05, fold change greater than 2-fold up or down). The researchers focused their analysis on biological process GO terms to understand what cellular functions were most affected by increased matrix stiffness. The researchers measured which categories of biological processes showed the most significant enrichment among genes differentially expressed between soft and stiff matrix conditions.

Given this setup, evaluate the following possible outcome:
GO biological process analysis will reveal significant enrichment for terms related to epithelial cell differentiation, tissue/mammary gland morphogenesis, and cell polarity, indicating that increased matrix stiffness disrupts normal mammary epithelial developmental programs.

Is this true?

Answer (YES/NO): NO